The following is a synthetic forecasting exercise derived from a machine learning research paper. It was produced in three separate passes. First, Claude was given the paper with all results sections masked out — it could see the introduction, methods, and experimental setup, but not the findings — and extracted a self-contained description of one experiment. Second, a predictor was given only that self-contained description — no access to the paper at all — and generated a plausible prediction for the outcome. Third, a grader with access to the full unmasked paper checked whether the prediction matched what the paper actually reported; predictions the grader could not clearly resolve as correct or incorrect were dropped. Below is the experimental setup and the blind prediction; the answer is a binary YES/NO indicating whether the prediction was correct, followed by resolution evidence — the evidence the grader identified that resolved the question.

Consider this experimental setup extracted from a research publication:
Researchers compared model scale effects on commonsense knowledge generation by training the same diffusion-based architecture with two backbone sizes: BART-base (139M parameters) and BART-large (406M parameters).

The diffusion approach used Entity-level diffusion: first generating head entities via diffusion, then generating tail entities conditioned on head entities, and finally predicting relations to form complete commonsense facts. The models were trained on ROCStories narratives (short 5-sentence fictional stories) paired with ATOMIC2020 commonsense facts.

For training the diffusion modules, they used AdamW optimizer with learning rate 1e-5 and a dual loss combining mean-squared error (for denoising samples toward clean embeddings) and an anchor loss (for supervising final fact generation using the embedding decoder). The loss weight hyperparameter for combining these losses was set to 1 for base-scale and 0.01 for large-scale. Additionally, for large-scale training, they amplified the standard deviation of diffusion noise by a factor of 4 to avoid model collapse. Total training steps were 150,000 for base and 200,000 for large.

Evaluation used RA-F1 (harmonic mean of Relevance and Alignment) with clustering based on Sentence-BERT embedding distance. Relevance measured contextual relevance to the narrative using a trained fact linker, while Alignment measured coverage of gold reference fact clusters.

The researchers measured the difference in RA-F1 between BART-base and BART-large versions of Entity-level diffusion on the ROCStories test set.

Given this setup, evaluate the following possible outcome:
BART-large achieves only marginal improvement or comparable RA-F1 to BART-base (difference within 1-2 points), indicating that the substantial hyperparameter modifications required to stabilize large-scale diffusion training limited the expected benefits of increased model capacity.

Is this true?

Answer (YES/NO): NO